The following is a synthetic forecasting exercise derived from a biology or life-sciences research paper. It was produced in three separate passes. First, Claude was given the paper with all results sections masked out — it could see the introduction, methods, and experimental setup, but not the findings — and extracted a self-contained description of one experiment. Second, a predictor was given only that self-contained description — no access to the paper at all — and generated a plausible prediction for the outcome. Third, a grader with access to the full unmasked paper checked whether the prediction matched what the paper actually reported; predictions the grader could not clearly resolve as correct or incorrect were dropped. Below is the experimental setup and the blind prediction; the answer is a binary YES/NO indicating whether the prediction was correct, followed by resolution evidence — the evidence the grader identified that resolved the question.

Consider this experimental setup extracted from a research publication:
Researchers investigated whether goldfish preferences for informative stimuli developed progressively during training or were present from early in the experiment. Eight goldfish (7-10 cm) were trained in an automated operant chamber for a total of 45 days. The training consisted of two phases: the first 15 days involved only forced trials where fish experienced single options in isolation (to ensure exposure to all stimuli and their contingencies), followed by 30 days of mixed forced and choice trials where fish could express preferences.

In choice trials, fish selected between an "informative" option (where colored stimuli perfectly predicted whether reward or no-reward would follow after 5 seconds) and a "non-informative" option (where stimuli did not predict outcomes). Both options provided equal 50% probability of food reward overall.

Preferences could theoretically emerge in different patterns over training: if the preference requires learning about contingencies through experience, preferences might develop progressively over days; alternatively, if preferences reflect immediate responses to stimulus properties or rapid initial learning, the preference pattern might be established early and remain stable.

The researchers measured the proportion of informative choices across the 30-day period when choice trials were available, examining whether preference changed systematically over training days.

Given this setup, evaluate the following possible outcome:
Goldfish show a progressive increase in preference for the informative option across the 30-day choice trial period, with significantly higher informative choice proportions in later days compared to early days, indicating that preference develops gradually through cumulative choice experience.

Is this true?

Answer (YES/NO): NO